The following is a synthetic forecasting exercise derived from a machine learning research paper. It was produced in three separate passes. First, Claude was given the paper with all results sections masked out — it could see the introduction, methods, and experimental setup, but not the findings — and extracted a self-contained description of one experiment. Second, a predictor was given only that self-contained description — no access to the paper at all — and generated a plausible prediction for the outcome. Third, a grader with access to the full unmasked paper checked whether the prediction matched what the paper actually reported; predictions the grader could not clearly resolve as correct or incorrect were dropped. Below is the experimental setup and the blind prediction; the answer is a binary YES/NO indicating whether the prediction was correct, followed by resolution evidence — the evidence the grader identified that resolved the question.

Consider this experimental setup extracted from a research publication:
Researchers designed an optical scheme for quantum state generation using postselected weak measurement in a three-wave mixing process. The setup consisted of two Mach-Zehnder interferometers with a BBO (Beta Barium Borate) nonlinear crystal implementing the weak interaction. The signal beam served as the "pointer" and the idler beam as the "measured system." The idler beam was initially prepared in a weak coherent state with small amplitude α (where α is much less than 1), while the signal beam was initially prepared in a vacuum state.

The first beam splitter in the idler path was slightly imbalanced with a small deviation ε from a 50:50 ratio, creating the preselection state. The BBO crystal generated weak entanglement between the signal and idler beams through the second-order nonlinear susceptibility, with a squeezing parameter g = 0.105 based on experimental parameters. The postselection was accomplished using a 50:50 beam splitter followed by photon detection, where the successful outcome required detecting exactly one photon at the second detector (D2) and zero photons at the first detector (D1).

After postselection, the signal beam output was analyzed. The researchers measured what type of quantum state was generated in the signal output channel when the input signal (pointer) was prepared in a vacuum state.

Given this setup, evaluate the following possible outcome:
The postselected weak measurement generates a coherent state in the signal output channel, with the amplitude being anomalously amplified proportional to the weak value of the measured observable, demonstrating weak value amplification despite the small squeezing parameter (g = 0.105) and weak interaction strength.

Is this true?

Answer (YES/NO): NO